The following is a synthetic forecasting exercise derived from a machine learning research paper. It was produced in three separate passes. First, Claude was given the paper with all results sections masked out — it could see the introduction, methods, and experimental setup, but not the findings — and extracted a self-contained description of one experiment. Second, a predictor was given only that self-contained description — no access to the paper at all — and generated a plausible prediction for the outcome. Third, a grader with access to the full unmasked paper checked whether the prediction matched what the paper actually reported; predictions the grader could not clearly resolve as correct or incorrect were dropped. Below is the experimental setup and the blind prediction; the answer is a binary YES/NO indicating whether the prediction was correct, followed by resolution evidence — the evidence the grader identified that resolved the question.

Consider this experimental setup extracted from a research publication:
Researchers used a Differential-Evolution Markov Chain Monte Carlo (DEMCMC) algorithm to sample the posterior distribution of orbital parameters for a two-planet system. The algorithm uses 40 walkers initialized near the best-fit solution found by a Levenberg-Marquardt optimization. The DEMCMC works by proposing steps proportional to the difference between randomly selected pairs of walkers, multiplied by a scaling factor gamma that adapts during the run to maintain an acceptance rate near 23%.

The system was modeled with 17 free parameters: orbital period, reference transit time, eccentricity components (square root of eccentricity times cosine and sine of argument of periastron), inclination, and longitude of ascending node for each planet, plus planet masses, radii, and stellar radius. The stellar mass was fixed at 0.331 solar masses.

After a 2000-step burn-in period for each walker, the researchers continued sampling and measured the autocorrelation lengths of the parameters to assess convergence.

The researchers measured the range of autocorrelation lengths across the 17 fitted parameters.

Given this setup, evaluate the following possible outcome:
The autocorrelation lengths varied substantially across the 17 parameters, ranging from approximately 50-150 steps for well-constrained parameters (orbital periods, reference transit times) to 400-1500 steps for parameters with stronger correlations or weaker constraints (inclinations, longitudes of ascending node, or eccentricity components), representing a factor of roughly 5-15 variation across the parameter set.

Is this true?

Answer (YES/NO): NO